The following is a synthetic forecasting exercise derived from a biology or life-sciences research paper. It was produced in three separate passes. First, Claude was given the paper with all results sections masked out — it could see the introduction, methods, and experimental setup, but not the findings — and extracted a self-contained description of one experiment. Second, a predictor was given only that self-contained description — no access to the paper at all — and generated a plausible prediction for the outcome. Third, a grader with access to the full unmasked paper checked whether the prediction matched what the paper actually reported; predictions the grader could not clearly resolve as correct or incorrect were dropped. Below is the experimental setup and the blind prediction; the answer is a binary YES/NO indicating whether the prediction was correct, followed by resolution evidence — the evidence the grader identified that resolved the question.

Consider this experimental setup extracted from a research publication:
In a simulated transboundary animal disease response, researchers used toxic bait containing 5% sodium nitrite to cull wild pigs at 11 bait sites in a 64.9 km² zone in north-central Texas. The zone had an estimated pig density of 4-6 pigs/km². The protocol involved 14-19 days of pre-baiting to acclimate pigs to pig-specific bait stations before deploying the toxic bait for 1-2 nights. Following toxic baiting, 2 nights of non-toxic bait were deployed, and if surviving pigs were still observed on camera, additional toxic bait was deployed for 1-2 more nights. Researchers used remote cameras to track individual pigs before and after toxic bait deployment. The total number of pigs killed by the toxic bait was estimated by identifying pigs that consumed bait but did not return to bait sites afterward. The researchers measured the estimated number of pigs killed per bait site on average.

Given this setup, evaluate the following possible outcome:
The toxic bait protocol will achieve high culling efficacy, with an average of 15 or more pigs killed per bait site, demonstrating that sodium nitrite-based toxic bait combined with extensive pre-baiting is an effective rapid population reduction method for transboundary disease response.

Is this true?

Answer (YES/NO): NO